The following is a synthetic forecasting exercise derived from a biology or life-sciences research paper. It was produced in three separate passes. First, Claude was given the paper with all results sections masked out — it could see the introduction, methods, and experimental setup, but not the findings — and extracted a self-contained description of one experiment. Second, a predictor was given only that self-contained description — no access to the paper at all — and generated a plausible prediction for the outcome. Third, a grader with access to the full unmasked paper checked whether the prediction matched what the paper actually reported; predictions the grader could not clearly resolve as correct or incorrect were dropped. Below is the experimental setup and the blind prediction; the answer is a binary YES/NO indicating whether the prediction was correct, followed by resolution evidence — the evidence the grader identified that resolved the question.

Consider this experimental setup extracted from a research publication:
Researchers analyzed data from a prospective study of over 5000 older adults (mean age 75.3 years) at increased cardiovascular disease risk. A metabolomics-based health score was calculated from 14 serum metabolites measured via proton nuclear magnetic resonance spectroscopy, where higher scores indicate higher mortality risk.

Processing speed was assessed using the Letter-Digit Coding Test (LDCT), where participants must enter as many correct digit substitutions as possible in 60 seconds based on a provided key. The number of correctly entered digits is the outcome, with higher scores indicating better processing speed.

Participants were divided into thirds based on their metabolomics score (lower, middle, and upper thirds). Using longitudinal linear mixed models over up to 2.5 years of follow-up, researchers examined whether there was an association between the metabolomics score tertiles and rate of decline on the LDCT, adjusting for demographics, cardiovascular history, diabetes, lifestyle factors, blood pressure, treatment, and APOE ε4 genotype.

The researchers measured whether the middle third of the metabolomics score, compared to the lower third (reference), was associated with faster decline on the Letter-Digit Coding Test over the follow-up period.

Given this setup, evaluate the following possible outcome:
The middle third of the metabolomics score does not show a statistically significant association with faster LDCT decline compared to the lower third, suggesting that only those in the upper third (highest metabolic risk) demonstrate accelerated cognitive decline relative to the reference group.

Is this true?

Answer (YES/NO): YES